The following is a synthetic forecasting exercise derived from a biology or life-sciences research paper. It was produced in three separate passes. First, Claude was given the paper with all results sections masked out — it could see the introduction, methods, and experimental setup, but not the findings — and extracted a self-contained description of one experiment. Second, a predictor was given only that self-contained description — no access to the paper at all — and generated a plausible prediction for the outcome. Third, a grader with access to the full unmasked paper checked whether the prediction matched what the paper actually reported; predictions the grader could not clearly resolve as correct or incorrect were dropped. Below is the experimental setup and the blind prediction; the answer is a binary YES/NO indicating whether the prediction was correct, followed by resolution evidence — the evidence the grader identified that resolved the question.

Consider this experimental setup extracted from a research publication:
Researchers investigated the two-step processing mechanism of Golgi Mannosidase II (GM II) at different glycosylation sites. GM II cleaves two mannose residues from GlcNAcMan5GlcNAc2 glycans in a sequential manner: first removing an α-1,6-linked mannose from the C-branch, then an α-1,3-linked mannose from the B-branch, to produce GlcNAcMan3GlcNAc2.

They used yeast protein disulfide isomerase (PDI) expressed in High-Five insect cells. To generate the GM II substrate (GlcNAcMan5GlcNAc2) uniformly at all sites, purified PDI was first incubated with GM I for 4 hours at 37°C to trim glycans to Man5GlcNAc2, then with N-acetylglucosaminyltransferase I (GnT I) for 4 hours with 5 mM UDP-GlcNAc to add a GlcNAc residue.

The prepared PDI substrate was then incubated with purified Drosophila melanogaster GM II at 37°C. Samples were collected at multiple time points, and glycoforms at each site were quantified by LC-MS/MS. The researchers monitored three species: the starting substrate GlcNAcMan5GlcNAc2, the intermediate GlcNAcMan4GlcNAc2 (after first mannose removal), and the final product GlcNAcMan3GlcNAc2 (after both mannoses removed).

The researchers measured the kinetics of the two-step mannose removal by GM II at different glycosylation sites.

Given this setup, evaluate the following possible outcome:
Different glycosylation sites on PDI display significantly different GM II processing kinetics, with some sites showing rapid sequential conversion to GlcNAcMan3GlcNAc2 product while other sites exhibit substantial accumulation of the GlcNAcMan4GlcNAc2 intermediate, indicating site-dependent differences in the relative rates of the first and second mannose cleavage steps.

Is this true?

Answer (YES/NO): YES